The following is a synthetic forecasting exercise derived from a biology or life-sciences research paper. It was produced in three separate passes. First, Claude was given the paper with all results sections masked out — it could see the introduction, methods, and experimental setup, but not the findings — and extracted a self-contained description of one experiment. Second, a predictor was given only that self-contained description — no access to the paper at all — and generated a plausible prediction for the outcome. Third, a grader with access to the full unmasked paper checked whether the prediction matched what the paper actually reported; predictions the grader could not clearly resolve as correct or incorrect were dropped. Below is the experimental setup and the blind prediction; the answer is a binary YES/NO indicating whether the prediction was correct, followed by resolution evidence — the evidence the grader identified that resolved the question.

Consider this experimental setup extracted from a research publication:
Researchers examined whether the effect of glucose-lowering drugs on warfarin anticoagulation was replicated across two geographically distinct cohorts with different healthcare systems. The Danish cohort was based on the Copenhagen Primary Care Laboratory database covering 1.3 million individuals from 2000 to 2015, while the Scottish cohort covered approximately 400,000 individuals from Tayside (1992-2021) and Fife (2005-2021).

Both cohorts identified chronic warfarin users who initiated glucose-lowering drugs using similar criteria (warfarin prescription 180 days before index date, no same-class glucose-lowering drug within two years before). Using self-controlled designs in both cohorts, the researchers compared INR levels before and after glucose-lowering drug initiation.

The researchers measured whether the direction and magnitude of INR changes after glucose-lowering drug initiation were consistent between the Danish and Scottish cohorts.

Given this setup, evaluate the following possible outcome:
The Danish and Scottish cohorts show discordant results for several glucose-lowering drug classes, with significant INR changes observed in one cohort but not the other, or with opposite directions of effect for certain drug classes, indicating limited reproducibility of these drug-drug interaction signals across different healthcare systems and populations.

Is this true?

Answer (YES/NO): NO